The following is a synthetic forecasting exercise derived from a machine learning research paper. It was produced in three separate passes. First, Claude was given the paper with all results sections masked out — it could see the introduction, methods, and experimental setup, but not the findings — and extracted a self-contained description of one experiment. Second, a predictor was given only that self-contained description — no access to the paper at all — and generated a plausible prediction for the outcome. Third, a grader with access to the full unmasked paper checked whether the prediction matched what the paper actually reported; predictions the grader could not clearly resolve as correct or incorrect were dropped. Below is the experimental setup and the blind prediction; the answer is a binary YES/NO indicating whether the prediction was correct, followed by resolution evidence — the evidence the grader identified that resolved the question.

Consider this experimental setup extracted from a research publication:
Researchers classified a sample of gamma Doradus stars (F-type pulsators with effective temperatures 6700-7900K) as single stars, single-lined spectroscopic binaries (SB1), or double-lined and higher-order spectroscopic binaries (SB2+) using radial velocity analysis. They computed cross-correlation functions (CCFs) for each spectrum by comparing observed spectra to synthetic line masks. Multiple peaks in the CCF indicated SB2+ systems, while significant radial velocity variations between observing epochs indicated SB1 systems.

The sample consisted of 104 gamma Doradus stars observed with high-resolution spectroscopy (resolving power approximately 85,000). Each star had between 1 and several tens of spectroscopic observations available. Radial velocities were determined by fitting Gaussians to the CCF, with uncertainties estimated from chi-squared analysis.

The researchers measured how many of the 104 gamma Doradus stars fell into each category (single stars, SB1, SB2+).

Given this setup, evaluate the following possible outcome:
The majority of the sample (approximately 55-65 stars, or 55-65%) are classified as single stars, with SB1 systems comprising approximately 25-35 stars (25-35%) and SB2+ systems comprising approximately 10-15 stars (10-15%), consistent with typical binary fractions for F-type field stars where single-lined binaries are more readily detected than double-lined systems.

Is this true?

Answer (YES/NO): NO